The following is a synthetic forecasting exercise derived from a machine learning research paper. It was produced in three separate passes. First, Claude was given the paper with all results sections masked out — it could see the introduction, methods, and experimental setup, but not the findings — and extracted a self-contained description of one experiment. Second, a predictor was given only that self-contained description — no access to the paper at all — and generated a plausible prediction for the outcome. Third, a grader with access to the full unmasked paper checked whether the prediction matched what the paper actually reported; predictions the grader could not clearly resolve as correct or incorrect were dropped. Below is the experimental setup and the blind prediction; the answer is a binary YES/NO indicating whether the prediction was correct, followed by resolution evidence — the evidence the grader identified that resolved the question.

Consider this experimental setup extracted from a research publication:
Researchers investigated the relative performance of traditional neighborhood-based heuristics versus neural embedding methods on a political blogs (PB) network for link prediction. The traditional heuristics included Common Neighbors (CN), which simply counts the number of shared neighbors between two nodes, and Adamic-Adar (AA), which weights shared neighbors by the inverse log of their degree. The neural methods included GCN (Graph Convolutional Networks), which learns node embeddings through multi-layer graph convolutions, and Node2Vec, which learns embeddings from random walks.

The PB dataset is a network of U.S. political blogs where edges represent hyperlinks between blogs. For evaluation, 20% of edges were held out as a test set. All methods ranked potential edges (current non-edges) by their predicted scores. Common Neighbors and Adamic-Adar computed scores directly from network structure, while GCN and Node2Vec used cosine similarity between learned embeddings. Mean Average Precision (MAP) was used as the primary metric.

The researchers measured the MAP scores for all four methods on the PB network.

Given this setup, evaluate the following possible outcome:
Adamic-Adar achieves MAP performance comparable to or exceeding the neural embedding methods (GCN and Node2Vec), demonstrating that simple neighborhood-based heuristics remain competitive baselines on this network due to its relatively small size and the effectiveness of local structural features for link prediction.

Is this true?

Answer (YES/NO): YES